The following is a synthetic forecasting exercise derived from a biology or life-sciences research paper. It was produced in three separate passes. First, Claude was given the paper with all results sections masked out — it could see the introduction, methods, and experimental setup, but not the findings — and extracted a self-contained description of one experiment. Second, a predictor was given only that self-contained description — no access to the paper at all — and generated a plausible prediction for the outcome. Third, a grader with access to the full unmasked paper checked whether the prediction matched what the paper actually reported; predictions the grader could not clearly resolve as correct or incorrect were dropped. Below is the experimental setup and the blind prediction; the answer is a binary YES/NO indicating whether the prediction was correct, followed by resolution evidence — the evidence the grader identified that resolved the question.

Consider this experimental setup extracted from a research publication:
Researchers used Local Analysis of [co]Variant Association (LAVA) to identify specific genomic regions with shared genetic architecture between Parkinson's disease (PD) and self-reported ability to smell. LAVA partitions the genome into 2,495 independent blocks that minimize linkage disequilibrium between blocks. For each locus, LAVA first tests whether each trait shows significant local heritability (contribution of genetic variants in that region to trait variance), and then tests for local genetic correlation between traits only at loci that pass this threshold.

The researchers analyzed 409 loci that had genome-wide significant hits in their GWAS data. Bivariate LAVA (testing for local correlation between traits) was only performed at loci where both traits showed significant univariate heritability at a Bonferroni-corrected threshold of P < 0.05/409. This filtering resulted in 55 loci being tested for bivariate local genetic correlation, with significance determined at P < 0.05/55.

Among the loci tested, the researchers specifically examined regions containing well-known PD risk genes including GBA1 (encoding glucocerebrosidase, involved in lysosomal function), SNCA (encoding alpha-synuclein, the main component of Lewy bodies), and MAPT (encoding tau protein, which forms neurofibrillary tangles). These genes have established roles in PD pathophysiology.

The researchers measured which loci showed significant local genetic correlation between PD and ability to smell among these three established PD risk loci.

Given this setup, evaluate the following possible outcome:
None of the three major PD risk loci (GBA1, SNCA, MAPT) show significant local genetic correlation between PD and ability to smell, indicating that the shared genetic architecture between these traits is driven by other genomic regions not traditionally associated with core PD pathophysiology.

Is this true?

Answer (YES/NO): NO